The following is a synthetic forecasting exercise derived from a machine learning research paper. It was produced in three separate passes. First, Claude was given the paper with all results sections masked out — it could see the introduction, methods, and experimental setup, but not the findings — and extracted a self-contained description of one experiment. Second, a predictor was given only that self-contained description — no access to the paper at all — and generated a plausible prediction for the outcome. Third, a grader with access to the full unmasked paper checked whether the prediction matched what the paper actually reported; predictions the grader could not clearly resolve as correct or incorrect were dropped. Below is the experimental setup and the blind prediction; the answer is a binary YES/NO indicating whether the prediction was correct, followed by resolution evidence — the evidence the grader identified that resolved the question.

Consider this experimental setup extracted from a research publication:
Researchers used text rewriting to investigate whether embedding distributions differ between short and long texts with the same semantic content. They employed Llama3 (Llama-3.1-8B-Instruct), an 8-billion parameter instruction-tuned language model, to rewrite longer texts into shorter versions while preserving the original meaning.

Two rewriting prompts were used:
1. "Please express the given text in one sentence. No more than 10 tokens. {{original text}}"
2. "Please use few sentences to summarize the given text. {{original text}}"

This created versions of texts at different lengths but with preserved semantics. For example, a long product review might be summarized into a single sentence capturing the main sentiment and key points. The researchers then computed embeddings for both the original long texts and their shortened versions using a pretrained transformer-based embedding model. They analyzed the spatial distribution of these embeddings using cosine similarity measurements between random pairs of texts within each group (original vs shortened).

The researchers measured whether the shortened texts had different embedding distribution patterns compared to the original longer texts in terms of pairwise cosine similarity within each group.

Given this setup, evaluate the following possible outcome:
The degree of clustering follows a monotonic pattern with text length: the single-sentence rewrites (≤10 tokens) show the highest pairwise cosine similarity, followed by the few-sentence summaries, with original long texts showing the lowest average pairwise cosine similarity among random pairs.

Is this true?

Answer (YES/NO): NO